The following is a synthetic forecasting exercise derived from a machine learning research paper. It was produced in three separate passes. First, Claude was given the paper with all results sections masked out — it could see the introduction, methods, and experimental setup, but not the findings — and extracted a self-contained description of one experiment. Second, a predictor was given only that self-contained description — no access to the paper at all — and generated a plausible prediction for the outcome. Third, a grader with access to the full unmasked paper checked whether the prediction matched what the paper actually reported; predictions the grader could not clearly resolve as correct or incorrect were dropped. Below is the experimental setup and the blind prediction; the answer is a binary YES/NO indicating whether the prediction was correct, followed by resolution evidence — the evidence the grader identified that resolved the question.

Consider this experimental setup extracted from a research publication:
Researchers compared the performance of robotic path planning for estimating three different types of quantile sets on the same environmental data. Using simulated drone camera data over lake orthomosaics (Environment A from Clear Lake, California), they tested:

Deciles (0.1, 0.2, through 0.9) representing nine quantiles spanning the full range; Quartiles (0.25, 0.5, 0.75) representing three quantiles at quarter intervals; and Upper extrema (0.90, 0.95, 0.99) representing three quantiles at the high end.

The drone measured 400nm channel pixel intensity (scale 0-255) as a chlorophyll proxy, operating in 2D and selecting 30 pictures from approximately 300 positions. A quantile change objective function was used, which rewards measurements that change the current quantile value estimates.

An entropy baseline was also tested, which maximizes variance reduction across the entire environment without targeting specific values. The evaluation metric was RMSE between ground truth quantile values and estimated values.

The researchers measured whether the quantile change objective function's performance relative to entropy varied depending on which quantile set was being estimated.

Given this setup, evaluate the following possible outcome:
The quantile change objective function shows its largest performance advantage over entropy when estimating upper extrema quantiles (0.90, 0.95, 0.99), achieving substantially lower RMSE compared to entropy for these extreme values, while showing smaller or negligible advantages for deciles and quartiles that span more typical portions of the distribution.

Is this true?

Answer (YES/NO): NO